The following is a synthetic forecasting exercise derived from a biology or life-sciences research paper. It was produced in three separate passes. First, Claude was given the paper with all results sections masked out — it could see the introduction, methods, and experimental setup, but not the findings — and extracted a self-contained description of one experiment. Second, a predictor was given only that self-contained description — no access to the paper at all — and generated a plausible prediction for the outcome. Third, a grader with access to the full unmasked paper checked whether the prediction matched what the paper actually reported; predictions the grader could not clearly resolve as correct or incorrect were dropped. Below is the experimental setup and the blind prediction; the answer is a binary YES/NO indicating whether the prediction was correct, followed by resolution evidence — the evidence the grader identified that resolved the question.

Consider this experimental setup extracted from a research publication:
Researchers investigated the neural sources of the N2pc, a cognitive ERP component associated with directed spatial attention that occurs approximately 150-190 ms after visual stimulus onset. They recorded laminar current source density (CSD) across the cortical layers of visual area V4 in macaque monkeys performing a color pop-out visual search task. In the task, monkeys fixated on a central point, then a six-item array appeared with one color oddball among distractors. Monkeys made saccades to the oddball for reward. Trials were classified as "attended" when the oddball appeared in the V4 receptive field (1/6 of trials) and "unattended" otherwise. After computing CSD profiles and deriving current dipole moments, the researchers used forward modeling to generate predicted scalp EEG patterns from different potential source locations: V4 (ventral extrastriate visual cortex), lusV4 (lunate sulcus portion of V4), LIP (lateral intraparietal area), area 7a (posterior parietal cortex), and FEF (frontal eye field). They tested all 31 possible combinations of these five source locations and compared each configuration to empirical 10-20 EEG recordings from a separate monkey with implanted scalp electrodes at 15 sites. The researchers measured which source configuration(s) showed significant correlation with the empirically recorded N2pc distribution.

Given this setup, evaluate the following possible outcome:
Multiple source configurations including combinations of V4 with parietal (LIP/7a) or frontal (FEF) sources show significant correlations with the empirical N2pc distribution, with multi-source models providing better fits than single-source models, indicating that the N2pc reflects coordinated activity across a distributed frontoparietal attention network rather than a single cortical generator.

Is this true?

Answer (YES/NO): NO